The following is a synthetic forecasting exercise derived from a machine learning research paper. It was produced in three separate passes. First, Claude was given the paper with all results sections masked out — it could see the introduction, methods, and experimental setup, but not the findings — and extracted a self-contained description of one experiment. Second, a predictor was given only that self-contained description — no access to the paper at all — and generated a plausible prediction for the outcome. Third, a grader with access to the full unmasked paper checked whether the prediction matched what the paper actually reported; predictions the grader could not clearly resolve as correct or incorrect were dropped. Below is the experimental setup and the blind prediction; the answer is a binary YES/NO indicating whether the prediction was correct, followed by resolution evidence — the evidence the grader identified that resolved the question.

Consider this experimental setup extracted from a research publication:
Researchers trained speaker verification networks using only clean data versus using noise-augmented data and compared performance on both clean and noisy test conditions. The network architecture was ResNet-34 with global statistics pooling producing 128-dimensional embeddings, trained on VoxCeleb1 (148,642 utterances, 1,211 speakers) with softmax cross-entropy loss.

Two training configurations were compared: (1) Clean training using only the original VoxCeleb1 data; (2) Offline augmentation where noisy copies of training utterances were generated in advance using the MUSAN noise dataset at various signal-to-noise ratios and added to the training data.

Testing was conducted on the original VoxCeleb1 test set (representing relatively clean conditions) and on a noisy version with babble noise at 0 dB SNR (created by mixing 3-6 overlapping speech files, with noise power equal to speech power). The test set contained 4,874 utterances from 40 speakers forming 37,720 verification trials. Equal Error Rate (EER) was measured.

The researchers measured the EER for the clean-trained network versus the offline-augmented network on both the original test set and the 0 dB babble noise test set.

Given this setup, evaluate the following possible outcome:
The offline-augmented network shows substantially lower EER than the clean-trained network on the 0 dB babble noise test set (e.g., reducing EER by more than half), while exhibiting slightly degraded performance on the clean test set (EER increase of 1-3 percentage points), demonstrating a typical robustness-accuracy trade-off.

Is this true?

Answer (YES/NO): NO